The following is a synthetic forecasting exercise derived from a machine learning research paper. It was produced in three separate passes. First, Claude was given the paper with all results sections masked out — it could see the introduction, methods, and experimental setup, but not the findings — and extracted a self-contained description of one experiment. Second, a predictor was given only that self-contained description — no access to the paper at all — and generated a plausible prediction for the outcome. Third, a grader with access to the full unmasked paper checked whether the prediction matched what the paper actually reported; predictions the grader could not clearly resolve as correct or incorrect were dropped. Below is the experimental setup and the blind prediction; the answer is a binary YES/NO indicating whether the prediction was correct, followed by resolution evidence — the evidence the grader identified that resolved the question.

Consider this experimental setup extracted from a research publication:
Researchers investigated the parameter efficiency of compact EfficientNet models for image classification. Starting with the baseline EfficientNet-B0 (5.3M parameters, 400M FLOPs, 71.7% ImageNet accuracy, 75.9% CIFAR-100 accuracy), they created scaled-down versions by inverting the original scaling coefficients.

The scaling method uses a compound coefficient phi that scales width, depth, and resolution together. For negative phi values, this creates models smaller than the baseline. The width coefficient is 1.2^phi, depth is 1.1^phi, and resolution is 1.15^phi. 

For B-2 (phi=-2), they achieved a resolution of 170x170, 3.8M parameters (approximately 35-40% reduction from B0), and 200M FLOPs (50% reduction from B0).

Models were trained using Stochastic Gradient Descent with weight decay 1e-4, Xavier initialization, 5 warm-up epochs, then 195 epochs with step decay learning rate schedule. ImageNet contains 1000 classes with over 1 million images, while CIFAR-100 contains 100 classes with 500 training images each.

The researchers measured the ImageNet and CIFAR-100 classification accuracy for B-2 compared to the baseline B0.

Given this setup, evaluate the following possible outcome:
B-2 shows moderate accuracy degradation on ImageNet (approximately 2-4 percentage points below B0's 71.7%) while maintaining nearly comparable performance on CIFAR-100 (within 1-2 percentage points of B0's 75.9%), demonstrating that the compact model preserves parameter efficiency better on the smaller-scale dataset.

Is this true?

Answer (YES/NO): NO